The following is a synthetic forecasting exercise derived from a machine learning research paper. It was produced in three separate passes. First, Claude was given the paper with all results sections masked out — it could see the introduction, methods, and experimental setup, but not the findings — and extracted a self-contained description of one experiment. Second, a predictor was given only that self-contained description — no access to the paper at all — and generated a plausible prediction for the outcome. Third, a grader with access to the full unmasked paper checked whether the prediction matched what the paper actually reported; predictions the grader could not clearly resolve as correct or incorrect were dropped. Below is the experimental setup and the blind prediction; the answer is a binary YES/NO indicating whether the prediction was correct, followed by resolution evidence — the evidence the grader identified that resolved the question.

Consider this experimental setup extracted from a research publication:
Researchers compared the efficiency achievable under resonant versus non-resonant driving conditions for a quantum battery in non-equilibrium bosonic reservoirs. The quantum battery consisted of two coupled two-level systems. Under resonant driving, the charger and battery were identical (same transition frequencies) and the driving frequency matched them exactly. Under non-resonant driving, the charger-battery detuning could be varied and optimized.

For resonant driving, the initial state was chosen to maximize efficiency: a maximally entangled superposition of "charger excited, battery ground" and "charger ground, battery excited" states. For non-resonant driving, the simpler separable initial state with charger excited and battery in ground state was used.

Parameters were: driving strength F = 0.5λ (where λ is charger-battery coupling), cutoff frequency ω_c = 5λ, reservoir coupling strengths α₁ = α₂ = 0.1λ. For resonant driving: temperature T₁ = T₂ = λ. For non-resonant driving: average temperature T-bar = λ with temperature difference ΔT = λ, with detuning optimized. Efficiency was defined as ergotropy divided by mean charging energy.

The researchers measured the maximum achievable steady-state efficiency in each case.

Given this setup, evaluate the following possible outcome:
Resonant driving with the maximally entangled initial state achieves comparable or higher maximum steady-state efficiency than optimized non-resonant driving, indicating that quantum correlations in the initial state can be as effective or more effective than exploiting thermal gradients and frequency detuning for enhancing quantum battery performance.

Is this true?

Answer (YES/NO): NO